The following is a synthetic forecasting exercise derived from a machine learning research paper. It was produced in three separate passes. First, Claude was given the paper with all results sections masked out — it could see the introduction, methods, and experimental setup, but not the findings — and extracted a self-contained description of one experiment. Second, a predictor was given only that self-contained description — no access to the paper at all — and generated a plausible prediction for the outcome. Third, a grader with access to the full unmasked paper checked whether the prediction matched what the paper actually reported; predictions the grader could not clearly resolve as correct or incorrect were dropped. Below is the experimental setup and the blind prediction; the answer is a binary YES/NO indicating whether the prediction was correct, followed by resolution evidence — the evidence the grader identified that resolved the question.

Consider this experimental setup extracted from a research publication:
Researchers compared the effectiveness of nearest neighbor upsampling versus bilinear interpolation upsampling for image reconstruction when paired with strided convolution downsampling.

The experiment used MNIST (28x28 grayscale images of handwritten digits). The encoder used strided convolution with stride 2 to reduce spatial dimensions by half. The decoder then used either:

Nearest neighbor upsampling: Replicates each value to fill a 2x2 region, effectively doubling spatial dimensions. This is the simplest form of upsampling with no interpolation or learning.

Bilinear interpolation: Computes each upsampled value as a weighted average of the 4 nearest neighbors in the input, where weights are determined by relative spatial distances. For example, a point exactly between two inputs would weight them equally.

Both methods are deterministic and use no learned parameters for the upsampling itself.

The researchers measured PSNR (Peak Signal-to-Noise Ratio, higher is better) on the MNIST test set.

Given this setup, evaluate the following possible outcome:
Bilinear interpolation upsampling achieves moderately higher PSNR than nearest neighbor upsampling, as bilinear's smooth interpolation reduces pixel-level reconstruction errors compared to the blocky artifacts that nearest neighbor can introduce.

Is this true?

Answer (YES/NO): NO